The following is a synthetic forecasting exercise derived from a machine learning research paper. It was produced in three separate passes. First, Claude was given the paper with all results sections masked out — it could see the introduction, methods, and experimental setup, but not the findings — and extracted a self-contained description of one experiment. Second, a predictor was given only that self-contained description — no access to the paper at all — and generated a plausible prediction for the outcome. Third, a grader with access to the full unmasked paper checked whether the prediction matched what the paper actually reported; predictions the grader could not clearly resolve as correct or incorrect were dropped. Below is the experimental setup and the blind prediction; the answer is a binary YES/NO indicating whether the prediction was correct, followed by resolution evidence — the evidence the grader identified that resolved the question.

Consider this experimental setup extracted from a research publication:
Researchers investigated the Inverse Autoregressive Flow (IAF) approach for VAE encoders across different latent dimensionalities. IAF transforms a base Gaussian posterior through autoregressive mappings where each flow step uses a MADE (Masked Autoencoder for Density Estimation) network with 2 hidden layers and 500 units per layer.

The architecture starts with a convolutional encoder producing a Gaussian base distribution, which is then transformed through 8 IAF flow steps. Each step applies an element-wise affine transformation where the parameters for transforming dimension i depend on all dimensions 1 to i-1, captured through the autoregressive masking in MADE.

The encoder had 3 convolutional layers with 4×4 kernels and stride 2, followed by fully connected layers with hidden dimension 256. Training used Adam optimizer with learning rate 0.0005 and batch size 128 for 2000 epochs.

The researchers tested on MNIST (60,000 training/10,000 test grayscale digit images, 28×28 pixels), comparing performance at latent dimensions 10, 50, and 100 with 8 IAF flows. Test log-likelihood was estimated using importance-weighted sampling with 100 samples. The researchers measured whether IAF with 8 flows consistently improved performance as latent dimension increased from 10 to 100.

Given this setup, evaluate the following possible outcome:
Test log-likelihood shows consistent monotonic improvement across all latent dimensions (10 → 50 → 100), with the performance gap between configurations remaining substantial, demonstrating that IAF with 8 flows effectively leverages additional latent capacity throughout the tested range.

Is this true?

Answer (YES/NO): NO